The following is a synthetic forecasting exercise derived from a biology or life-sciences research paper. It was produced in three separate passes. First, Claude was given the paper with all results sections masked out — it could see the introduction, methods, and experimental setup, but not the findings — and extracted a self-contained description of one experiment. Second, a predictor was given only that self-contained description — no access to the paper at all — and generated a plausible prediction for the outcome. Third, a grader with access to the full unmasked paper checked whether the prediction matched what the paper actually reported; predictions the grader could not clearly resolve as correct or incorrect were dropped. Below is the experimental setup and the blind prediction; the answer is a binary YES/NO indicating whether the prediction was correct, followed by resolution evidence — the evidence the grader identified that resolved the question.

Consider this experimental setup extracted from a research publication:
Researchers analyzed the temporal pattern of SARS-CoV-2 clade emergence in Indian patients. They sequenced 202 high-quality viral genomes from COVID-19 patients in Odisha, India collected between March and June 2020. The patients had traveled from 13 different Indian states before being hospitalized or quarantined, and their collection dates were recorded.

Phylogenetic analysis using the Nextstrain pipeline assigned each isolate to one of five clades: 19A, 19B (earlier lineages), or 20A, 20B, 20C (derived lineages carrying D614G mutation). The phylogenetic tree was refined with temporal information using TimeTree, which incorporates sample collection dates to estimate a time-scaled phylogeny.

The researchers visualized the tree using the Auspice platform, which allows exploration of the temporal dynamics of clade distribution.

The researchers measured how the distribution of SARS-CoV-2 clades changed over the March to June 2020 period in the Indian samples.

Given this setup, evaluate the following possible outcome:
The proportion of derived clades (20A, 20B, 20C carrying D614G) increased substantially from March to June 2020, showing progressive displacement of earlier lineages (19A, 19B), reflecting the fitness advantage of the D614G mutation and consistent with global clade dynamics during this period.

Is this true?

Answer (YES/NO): YES